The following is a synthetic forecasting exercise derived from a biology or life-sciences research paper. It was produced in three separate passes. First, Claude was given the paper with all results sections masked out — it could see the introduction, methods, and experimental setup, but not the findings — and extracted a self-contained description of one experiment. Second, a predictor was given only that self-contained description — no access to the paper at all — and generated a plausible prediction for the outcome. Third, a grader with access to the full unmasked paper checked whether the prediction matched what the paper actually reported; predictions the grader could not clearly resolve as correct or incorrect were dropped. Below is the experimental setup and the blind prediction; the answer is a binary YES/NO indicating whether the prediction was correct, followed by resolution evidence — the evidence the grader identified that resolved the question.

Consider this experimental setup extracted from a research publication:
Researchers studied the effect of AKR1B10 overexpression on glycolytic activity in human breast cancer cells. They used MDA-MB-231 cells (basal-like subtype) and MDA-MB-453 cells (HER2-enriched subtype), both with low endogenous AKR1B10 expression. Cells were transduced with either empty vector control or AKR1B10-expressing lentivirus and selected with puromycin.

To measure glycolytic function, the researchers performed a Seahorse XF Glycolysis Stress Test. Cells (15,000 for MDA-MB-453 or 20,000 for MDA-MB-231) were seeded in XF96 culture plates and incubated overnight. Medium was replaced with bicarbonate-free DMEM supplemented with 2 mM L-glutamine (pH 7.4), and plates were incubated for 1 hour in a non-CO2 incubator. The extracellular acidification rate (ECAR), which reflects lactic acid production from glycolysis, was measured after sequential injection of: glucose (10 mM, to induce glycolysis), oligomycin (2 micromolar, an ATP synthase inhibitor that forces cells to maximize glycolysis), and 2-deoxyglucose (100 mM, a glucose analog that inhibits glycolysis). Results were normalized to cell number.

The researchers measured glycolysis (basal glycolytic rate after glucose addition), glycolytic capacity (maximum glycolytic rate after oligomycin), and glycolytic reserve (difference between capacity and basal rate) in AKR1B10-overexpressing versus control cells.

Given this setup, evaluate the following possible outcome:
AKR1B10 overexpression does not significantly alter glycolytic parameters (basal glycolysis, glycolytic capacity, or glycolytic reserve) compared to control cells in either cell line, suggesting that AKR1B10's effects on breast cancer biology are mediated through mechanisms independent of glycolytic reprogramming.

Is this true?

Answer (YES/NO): NO